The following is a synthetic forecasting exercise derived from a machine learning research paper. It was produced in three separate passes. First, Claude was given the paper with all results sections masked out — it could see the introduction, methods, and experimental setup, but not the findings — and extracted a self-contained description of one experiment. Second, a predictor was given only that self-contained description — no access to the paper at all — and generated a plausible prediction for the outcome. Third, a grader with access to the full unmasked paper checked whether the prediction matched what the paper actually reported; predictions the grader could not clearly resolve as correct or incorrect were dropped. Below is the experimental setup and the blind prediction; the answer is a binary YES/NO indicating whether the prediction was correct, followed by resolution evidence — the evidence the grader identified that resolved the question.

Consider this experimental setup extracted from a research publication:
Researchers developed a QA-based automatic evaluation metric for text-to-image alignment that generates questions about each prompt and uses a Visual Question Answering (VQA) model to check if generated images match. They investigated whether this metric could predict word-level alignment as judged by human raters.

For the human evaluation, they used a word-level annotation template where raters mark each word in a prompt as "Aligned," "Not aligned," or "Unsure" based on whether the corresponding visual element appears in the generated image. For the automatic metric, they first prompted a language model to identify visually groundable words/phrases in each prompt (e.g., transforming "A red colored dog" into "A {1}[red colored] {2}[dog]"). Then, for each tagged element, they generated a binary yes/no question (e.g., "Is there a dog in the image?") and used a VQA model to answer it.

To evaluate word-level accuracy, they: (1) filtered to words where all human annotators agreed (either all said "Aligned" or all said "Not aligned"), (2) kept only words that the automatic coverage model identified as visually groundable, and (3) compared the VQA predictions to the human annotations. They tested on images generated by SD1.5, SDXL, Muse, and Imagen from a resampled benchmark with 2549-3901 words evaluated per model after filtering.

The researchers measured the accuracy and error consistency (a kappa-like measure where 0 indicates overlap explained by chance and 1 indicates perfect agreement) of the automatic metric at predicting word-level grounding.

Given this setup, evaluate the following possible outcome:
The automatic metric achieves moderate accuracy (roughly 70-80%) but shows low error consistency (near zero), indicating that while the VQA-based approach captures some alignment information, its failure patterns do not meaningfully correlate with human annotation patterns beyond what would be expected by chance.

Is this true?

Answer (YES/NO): NO